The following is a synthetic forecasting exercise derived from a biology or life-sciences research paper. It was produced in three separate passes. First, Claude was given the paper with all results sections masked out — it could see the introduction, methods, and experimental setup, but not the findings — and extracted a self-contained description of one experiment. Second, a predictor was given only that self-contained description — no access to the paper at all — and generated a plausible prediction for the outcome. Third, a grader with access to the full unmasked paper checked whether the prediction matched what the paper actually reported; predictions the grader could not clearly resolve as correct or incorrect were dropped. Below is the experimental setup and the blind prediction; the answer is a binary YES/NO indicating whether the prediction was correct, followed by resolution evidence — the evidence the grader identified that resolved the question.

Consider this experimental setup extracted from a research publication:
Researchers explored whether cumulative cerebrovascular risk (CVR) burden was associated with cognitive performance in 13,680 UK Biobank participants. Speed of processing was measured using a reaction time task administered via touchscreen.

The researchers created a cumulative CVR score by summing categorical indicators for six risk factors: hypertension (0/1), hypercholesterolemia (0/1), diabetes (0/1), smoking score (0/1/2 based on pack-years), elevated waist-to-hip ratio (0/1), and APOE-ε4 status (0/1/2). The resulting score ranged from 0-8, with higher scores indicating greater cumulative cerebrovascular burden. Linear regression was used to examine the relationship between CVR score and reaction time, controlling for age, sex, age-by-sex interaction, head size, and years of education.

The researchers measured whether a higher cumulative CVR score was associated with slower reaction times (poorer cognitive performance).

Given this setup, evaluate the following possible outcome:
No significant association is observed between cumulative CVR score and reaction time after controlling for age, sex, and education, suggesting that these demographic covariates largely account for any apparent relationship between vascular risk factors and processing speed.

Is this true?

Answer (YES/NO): YES